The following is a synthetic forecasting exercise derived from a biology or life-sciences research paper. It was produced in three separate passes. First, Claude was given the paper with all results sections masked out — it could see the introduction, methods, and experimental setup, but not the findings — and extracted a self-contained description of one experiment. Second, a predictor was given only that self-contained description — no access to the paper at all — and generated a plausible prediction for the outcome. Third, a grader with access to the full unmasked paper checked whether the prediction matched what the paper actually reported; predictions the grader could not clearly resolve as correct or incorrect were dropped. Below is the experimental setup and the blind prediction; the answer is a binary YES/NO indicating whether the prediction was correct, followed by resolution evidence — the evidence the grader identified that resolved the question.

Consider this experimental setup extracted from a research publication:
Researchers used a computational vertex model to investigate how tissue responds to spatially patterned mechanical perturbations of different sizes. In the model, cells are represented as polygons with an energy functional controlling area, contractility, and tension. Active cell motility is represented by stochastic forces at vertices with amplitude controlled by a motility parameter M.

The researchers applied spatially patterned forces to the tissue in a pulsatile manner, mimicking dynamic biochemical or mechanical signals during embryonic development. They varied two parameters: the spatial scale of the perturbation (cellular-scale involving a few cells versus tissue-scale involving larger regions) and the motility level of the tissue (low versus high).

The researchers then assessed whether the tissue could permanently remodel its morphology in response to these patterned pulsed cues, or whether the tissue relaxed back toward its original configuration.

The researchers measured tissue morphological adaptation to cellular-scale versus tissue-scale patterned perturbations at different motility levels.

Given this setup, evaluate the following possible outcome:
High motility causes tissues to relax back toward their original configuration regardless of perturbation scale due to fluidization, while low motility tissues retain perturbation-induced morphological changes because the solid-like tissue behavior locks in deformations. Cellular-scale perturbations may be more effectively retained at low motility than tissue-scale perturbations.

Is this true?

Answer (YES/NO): NO